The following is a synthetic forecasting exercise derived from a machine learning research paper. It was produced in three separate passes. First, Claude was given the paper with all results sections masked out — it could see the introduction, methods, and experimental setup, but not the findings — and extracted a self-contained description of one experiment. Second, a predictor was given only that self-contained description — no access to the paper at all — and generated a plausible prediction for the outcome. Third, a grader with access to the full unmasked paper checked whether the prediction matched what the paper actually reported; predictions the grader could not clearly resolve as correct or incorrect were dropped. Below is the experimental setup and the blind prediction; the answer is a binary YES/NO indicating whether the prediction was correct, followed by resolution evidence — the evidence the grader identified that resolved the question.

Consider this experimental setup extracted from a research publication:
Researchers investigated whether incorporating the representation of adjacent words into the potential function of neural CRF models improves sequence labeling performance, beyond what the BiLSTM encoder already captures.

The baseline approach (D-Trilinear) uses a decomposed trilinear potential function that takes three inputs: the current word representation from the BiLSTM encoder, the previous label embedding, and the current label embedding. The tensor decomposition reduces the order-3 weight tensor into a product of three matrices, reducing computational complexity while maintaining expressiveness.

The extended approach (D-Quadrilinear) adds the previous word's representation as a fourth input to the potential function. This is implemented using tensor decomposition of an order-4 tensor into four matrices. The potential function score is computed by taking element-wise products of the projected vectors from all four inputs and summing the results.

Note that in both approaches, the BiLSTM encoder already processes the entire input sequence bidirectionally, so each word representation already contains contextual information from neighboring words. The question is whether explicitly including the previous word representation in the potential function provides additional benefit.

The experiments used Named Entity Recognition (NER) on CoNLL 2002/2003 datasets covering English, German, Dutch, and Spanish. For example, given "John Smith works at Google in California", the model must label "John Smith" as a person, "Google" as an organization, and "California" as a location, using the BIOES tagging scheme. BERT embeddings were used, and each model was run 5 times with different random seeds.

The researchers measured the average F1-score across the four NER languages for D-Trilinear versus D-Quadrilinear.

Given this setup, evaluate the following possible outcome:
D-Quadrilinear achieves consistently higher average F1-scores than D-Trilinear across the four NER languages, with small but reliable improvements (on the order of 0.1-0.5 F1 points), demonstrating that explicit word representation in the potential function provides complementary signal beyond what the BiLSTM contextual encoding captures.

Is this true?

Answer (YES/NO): YES